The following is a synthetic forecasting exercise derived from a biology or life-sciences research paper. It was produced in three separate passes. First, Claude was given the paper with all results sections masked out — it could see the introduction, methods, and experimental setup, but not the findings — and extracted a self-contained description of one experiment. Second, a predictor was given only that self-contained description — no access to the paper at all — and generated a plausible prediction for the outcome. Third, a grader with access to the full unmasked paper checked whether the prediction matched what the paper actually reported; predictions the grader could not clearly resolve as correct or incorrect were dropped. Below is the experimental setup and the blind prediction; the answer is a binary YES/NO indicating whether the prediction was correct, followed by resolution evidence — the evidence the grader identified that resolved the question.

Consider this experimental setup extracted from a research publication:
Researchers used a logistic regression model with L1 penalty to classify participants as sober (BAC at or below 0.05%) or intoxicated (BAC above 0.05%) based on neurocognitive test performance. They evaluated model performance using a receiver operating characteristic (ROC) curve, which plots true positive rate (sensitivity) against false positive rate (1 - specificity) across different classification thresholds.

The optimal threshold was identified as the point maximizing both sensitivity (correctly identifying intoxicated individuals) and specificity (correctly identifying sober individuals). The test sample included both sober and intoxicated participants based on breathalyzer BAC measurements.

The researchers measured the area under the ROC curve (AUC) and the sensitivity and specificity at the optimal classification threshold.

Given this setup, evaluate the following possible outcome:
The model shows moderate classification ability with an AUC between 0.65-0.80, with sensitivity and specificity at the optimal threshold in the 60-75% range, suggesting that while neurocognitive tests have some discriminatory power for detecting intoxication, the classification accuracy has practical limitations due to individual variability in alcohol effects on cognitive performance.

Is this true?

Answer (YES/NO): NO